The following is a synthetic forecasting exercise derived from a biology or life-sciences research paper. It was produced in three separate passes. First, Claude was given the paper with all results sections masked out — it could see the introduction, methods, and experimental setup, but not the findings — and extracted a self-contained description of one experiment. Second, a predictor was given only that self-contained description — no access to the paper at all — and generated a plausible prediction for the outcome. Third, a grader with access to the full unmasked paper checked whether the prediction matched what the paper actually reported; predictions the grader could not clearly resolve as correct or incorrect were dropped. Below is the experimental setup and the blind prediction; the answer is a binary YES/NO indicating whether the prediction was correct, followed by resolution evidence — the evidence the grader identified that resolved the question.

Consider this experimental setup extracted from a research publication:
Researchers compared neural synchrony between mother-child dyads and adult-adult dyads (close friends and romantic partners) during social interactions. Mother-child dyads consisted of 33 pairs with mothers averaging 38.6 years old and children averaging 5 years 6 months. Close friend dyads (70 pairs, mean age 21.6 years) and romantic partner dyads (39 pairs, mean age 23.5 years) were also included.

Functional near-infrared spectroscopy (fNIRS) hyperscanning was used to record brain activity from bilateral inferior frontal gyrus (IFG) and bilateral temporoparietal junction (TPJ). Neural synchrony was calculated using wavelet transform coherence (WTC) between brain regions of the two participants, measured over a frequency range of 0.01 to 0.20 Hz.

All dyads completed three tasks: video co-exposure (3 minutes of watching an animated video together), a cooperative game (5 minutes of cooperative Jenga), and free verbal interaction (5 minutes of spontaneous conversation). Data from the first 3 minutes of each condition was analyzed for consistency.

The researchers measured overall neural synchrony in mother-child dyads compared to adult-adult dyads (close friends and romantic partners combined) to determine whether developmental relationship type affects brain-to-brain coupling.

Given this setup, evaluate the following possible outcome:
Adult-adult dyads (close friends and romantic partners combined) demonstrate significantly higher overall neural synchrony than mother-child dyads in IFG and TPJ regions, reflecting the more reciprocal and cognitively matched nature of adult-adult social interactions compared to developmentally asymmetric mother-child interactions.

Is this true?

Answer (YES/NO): YES